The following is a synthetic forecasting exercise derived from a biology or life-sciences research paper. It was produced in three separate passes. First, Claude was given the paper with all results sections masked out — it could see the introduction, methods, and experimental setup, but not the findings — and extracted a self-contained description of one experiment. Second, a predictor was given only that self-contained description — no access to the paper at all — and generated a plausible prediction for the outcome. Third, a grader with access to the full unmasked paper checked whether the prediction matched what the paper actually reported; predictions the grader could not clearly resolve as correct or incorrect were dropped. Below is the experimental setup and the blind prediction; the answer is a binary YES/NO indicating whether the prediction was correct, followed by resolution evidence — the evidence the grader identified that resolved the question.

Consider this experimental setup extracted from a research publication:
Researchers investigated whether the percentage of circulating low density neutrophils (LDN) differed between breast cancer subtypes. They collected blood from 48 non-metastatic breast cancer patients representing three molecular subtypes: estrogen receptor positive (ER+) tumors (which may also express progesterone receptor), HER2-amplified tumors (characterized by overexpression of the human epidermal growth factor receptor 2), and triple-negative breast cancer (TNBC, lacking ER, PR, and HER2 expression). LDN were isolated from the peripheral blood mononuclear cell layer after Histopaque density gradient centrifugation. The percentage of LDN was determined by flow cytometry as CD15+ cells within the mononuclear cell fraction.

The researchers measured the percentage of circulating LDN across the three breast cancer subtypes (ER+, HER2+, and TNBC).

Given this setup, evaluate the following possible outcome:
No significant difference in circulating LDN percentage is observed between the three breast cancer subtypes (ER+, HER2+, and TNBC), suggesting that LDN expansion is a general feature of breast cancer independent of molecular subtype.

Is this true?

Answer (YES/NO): NO